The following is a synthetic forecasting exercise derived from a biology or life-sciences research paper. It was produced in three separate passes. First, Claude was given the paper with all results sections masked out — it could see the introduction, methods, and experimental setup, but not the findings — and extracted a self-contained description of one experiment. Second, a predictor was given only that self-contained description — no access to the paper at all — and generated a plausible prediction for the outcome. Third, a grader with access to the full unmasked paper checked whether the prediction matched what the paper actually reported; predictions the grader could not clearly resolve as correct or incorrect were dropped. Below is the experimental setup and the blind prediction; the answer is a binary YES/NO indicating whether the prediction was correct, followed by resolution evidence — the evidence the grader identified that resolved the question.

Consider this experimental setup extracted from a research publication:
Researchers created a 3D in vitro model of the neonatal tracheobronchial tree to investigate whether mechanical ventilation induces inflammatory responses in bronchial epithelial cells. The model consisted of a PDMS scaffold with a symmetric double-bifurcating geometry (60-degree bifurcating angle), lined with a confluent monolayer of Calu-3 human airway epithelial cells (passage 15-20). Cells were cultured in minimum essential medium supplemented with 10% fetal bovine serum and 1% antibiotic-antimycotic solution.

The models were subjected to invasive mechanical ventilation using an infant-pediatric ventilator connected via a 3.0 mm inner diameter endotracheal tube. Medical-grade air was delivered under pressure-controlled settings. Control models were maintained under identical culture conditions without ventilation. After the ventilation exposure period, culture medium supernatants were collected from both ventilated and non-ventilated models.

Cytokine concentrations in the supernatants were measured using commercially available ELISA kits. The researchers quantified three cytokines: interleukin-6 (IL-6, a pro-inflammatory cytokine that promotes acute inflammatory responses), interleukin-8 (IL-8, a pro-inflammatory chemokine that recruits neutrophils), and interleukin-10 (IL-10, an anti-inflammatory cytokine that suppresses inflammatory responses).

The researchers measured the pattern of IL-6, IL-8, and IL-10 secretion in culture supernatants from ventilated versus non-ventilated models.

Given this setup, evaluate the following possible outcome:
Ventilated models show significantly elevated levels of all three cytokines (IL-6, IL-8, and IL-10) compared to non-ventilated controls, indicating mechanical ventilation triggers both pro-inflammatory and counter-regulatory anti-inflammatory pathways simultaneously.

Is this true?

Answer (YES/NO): NO